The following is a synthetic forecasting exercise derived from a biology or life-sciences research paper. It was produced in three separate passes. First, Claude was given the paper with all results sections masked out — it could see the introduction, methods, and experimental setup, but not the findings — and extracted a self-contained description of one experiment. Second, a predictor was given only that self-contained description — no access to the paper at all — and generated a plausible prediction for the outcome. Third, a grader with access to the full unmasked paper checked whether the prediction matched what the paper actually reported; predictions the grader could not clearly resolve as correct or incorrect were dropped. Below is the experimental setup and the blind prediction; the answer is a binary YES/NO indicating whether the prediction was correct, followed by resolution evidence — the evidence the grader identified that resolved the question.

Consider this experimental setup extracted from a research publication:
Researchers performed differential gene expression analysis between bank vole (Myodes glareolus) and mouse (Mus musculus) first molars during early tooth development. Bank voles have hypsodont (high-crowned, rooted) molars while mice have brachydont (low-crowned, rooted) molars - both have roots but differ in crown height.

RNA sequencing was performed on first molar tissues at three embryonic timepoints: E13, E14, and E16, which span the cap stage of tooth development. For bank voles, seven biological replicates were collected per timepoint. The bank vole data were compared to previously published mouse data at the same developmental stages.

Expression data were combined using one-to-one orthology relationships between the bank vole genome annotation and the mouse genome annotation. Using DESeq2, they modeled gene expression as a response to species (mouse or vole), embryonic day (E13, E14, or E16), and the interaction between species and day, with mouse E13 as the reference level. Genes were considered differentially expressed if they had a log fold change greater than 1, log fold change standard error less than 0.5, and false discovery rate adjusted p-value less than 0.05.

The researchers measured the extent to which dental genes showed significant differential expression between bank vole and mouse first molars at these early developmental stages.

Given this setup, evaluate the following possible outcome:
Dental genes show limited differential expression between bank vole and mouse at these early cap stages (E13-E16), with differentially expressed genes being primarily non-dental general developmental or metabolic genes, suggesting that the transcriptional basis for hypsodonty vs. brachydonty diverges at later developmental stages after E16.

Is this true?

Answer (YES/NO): NO